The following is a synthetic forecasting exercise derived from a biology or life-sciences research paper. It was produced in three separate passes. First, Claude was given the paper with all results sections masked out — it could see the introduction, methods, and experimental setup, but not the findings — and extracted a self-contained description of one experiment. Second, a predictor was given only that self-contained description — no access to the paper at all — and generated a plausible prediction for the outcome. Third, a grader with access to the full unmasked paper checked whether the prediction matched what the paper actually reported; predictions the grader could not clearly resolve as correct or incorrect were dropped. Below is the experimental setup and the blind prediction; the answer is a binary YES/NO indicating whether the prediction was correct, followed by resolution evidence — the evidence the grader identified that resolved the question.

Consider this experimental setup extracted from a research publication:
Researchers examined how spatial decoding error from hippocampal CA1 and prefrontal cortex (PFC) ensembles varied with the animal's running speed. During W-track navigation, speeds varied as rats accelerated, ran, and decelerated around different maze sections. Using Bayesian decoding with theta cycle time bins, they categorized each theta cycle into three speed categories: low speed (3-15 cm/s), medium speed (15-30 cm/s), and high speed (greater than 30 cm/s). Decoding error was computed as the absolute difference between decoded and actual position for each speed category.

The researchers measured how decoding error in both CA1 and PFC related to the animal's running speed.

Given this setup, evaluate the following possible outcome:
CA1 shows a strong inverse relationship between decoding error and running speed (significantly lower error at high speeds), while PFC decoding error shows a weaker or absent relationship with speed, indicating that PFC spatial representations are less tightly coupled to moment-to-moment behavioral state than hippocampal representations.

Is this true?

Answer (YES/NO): NO